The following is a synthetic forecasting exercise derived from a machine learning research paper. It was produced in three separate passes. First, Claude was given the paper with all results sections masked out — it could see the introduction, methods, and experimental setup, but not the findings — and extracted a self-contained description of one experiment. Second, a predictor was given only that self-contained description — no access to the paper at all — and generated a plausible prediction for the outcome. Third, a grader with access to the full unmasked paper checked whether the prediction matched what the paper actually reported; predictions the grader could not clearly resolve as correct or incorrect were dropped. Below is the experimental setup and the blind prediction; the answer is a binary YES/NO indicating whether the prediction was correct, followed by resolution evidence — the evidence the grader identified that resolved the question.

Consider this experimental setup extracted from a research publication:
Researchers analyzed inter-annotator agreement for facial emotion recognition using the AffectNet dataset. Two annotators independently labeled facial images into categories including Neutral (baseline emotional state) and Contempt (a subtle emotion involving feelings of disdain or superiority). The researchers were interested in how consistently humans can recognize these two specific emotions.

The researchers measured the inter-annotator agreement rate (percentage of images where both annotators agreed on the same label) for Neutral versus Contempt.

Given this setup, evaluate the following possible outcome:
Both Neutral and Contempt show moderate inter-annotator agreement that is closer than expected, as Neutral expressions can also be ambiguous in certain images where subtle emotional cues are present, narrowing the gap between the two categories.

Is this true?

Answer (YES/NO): NO